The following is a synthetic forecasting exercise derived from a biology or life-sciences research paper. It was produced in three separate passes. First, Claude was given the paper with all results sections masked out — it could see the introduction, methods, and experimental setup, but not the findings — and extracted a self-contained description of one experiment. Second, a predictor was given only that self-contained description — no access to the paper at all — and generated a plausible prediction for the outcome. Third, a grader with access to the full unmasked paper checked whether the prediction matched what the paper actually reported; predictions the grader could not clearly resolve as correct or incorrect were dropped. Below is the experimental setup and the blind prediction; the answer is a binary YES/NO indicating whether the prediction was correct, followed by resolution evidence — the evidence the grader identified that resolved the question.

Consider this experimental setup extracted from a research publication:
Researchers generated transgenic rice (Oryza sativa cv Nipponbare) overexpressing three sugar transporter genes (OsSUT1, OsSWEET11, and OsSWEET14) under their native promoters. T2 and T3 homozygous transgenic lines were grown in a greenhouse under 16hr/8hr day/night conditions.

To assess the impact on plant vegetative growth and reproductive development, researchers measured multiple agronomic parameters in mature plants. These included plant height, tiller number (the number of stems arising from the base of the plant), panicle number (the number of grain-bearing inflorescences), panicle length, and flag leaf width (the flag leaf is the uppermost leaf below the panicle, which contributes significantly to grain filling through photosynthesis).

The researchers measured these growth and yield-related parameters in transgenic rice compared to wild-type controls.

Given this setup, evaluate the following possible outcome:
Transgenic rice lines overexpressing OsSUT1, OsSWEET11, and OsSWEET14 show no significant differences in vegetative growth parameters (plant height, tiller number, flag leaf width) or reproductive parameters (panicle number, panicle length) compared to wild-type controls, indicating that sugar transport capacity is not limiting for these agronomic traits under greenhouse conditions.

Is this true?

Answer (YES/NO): NO